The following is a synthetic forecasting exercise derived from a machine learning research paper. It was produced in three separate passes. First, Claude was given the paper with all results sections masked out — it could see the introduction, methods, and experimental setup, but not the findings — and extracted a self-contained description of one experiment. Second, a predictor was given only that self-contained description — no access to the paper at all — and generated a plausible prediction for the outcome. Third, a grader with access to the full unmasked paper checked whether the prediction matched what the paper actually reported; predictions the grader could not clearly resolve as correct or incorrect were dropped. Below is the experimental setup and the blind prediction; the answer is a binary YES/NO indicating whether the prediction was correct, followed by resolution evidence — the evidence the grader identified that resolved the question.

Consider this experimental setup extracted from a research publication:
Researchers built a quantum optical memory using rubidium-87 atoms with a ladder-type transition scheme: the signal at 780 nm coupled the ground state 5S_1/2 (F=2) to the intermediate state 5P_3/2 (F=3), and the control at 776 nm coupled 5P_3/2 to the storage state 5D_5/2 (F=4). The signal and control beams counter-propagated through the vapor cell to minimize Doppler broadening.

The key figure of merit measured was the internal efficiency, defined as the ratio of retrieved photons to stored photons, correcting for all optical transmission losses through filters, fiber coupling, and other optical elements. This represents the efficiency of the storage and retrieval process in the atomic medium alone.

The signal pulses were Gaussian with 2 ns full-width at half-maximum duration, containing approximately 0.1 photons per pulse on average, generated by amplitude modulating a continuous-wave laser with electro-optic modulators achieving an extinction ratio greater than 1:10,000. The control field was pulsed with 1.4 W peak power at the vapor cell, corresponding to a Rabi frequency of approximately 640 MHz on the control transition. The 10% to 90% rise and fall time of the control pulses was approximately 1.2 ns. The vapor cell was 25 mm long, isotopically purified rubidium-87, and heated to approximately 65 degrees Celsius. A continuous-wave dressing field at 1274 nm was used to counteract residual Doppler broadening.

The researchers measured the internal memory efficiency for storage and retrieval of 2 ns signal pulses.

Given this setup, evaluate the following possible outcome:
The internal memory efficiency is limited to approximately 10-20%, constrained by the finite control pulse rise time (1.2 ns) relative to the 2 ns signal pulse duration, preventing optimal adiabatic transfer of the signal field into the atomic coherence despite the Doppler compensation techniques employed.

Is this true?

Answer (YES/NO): NO